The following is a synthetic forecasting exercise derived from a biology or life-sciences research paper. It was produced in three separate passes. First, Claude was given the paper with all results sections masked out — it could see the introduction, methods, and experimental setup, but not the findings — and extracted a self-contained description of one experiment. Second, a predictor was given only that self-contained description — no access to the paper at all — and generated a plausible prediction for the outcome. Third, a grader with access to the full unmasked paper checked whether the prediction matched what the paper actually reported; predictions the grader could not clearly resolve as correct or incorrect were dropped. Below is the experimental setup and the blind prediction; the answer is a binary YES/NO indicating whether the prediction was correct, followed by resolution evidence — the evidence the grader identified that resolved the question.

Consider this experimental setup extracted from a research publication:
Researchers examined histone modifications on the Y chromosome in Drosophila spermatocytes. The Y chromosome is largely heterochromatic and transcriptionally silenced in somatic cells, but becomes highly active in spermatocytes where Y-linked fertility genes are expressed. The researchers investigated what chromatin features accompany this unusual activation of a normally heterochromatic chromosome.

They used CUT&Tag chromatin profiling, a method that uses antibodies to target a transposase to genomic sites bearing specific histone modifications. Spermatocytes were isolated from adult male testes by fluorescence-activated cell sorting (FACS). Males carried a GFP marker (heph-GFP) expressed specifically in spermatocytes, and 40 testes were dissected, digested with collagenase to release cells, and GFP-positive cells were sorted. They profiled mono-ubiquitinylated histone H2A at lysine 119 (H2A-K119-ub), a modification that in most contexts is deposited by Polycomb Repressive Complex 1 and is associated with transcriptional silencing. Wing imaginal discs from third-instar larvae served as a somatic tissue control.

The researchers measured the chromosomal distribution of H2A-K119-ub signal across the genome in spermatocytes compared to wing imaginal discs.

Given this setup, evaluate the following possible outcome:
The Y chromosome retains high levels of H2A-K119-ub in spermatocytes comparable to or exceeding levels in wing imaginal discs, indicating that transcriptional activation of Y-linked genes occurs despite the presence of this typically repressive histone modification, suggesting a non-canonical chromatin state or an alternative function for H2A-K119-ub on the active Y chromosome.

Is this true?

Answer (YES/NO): YES